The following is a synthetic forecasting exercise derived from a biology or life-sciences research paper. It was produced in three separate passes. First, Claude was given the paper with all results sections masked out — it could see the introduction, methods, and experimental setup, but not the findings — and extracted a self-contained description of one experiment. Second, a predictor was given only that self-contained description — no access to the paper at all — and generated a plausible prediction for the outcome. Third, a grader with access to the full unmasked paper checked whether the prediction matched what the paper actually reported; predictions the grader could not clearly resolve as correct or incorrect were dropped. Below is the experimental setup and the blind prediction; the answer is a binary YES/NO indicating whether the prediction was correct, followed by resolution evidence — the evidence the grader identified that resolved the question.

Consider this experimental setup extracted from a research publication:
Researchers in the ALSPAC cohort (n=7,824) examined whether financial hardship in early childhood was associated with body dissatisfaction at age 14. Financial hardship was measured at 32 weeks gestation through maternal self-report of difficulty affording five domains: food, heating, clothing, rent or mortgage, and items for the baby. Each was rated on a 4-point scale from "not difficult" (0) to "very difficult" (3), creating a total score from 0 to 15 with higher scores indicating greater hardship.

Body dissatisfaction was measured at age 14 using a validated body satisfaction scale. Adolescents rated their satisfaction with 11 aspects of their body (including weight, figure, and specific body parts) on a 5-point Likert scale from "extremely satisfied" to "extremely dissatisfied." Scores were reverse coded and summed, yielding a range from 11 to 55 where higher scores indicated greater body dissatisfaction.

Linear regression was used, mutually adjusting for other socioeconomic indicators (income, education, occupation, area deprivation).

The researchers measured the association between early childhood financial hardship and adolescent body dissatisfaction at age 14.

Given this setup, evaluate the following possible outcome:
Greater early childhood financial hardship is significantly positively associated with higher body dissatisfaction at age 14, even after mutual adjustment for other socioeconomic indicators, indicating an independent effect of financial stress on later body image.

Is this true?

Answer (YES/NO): YES